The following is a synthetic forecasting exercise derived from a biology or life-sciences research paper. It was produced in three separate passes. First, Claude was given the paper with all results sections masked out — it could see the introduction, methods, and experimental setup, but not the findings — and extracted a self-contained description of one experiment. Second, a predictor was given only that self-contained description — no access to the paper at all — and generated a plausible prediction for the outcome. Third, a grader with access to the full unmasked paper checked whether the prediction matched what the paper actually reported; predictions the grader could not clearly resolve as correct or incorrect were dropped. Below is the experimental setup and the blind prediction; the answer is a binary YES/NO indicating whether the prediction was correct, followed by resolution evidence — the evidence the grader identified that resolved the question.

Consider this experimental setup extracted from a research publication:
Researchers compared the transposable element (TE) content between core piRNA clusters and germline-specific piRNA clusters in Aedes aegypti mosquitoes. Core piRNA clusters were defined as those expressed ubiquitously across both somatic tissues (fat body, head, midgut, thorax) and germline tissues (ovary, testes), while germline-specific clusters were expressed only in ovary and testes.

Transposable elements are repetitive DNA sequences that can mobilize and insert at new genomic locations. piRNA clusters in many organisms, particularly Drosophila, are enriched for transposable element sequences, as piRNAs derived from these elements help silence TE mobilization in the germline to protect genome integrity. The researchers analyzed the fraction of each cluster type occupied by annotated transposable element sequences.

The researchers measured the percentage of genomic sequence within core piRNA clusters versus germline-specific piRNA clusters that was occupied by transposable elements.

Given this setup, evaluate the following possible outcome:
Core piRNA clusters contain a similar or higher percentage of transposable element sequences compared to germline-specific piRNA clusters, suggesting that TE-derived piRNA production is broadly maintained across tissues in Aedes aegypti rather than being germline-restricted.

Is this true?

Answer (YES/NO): NO